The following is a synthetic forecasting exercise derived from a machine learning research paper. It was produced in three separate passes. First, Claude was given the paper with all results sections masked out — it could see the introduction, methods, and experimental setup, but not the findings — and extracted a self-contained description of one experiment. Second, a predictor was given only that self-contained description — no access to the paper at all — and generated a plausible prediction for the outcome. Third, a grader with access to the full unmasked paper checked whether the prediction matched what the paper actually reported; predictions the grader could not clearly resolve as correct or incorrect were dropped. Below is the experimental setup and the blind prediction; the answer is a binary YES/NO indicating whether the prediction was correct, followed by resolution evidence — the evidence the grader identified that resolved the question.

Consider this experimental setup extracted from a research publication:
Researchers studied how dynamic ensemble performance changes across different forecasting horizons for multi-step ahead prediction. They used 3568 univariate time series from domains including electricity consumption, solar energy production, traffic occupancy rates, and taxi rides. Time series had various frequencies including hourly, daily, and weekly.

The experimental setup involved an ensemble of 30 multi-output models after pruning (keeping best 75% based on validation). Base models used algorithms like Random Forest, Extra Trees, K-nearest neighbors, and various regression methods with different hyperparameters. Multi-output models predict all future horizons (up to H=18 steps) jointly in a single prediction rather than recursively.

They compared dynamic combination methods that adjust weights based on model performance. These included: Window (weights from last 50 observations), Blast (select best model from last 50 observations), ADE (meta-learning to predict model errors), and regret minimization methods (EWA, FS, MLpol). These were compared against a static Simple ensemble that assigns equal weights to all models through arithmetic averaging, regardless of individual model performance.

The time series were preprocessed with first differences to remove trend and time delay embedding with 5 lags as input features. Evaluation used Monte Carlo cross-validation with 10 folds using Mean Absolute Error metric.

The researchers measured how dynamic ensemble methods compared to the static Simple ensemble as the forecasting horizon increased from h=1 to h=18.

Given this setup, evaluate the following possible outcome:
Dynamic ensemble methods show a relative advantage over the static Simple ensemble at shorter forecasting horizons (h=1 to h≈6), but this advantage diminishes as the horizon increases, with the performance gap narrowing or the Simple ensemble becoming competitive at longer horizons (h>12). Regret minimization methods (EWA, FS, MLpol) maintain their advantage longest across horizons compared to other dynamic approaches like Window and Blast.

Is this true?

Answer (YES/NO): NO